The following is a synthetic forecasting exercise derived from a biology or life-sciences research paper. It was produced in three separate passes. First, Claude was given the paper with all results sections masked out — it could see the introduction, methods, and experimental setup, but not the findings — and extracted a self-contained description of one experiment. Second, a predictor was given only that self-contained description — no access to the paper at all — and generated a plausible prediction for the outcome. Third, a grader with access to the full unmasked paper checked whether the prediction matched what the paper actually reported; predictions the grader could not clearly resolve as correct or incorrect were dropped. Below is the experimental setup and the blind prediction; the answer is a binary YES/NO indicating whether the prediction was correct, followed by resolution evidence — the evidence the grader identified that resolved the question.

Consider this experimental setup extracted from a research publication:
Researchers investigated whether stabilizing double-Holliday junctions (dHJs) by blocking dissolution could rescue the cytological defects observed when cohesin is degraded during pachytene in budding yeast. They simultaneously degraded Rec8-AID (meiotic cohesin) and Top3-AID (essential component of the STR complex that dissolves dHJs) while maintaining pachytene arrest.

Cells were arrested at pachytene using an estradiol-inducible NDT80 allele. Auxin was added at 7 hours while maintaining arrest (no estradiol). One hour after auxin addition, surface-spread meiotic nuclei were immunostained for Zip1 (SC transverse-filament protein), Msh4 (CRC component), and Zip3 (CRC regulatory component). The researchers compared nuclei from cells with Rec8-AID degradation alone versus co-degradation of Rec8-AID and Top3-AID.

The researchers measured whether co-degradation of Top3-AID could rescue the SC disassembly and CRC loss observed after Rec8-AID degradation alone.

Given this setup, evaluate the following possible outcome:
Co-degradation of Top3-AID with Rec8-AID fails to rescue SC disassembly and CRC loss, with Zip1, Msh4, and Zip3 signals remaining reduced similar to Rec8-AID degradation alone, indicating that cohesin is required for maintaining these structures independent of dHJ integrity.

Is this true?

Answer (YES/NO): YES